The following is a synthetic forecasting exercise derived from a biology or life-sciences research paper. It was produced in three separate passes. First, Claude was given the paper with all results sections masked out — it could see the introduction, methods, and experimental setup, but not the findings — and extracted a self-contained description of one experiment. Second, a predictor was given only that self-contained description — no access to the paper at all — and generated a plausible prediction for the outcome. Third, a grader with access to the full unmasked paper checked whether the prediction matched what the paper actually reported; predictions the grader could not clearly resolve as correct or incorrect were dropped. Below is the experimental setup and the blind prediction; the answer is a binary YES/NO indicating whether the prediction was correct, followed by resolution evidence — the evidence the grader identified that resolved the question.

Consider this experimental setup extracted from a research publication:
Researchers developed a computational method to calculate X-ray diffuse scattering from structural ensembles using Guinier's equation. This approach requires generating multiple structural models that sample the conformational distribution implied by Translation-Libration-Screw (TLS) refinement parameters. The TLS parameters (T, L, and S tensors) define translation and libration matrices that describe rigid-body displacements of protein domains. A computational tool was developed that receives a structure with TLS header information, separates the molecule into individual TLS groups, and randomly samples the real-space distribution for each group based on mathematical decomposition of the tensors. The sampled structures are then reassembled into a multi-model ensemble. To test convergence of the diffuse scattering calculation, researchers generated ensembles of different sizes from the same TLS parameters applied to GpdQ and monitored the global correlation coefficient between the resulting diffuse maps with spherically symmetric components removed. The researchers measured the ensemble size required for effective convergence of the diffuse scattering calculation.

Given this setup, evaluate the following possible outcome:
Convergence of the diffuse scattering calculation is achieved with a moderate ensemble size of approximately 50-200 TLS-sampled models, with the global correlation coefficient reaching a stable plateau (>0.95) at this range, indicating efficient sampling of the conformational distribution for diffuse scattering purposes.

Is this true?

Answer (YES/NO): NO